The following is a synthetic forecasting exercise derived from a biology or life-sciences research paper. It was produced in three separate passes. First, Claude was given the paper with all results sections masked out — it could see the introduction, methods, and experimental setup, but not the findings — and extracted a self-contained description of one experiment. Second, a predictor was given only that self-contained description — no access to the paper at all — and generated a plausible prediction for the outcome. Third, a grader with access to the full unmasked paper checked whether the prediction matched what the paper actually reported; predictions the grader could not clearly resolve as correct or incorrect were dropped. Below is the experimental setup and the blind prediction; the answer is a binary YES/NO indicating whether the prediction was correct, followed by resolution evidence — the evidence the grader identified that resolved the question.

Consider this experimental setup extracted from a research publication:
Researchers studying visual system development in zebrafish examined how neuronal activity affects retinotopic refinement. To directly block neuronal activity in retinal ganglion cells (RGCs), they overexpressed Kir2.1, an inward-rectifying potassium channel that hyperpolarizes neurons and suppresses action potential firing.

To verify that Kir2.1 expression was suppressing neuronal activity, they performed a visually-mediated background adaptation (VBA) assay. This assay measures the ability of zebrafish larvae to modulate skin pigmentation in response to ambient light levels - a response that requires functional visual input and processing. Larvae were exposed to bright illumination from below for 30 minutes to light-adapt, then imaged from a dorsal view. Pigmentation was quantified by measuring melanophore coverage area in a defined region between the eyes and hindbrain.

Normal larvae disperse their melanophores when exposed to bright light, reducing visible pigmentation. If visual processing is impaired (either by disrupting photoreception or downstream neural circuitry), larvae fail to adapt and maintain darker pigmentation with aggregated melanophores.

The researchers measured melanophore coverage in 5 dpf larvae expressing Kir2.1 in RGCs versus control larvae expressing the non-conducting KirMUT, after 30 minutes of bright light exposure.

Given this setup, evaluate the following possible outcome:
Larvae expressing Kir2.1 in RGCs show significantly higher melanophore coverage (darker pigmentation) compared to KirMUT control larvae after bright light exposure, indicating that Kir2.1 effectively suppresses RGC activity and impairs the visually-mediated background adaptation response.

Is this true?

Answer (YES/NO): YES